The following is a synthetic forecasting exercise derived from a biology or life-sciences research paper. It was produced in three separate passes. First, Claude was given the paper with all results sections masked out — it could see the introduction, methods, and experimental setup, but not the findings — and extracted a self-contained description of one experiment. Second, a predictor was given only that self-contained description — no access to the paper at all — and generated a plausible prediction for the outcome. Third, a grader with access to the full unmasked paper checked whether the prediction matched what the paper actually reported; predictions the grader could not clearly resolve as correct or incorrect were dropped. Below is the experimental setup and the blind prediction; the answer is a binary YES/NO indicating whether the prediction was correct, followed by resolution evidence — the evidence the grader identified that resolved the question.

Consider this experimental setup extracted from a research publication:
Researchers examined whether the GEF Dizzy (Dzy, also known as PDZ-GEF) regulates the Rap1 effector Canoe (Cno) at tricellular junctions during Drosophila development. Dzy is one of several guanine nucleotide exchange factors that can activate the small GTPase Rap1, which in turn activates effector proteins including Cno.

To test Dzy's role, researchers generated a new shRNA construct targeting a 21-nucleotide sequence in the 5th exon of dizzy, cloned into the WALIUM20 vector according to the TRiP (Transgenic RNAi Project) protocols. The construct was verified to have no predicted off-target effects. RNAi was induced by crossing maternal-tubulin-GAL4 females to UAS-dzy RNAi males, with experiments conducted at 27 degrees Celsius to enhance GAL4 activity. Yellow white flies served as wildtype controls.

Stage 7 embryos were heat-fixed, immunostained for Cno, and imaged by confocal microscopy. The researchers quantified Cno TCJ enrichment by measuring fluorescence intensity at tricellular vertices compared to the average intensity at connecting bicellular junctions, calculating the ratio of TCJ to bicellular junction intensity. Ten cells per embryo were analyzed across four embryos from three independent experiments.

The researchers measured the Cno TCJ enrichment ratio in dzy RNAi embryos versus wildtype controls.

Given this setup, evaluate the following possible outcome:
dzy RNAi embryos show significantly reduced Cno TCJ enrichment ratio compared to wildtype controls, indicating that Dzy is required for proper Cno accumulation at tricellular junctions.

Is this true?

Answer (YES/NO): YES